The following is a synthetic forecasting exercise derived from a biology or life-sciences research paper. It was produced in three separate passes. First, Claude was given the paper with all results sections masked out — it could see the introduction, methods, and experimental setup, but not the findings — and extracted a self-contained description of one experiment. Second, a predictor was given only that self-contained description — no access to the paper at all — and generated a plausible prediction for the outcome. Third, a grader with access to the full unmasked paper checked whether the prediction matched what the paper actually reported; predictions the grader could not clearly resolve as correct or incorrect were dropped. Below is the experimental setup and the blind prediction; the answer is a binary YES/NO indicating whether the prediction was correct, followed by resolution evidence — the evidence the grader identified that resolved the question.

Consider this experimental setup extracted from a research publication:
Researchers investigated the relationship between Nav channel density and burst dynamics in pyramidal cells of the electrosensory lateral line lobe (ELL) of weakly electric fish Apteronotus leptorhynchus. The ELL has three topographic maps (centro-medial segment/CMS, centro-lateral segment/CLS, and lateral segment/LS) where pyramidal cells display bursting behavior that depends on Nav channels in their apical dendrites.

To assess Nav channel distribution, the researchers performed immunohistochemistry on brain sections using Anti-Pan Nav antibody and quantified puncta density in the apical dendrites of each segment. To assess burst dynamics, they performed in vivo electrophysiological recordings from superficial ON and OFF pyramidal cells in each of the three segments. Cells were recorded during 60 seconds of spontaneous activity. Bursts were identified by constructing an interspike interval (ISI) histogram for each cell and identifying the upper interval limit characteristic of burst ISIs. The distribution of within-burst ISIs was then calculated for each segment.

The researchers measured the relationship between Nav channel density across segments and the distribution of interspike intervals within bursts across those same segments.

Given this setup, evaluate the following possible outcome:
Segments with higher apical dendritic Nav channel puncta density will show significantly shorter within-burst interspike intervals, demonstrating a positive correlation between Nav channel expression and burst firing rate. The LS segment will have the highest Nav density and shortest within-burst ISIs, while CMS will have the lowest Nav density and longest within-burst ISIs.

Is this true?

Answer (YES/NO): YES